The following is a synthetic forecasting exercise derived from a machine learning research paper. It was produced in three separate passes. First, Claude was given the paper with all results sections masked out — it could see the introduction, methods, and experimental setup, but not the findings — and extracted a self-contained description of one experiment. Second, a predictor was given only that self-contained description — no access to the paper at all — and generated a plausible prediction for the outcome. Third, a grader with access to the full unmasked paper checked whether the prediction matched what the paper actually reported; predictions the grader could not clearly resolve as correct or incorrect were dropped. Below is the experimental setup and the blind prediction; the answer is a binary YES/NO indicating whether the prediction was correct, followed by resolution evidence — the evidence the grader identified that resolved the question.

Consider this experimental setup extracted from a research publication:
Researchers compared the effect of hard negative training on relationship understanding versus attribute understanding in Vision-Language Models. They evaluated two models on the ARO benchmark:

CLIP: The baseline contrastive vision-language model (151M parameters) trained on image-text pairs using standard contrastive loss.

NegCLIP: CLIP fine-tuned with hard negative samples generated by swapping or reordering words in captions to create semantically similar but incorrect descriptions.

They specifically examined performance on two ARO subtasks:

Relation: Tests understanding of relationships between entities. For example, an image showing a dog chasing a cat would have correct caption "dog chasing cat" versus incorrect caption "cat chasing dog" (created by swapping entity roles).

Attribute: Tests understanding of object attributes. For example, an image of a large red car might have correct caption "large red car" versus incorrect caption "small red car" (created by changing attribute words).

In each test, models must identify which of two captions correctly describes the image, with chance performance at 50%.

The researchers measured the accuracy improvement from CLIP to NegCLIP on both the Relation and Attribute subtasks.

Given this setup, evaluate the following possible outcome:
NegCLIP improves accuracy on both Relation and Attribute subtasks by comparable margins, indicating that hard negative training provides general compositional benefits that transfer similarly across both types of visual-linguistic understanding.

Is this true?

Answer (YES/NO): NO